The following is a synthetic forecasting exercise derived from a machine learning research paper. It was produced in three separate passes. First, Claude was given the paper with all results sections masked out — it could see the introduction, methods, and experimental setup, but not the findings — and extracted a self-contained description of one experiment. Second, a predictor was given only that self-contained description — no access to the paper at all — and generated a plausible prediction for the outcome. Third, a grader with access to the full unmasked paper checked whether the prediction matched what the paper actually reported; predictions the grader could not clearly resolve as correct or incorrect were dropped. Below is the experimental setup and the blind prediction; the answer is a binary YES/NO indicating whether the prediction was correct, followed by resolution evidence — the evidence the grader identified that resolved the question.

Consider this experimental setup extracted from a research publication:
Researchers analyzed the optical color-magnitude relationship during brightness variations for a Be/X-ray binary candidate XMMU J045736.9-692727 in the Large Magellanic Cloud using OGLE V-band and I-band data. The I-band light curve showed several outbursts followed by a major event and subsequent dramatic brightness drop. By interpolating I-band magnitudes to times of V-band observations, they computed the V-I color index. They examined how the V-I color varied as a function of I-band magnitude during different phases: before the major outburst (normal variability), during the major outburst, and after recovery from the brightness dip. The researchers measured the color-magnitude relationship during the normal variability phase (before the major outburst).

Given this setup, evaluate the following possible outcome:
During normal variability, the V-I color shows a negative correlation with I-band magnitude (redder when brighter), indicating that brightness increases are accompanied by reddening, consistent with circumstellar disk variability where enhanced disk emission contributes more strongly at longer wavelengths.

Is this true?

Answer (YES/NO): YES